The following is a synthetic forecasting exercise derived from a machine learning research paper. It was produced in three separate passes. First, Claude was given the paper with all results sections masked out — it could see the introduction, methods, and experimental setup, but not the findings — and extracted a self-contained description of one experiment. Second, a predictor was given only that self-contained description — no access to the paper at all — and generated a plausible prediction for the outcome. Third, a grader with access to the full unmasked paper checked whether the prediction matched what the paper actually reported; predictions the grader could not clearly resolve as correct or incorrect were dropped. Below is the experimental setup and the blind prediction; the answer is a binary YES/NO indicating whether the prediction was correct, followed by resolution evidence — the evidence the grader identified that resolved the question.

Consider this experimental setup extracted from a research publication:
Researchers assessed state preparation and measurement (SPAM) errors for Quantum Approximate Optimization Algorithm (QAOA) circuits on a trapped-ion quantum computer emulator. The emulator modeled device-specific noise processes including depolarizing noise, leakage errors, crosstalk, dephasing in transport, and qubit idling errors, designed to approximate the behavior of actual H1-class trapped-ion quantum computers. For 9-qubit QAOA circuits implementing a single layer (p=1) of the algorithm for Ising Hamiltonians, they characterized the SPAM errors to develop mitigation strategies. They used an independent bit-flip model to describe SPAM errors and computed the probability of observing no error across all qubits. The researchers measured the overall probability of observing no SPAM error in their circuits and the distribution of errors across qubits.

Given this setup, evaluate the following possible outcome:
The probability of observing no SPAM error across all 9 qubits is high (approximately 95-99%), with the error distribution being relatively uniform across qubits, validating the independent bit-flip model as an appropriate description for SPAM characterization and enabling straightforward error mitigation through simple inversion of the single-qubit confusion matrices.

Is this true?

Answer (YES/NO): YES